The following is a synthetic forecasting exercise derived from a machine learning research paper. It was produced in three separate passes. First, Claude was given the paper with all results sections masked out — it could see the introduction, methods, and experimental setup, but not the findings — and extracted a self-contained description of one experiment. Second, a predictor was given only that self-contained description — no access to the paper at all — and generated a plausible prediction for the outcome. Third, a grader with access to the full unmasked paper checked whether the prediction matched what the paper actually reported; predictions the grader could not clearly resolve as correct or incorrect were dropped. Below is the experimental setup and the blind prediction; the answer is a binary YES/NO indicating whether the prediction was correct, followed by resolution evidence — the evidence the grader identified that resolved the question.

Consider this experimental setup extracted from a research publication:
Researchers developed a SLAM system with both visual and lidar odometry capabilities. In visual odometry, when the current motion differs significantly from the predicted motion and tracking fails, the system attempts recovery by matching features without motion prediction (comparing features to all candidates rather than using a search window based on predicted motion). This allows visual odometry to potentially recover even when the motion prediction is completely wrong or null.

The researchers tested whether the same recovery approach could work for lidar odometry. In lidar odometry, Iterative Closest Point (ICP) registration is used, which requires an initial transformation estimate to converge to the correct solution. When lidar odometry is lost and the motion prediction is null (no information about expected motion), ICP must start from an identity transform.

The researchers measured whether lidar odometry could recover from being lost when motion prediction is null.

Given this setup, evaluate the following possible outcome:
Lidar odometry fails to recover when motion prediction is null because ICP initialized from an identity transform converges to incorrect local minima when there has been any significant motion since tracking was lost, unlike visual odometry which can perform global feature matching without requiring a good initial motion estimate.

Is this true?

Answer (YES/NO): YES